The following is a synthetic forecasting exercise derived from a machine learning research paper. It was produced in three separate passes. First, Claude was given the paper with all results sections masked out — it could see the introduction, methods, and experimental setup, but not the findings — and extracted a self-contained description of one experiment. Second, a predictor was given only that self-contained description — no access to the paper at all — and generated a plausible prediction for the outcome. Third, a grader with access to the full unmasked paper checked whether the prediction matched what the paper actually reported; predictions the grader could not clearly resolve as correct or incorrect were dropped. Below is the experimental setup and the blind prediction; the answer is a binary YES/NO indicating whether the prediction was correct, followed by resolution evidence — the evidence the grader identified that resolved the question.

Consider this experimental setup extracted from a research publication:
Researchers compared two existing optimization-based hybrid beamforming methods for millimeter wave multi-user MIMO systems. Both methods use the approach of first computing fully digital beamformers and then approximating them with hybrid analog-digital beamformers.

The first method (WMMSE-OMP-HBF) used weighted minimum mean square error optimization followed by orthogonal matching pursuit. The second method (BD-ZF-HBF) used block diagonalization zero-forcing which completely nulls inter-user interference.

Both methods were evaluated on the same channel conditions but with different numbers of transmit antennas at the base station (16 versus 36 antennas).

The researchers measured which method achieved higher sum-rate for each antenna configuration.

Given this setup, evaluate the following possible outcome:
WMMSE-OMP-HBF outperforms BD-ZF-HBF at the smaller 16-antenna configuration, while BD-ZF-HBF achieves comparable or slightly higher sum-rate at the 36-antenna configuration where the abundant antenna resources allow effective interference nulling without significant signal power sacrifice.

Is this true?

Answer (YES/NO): YES